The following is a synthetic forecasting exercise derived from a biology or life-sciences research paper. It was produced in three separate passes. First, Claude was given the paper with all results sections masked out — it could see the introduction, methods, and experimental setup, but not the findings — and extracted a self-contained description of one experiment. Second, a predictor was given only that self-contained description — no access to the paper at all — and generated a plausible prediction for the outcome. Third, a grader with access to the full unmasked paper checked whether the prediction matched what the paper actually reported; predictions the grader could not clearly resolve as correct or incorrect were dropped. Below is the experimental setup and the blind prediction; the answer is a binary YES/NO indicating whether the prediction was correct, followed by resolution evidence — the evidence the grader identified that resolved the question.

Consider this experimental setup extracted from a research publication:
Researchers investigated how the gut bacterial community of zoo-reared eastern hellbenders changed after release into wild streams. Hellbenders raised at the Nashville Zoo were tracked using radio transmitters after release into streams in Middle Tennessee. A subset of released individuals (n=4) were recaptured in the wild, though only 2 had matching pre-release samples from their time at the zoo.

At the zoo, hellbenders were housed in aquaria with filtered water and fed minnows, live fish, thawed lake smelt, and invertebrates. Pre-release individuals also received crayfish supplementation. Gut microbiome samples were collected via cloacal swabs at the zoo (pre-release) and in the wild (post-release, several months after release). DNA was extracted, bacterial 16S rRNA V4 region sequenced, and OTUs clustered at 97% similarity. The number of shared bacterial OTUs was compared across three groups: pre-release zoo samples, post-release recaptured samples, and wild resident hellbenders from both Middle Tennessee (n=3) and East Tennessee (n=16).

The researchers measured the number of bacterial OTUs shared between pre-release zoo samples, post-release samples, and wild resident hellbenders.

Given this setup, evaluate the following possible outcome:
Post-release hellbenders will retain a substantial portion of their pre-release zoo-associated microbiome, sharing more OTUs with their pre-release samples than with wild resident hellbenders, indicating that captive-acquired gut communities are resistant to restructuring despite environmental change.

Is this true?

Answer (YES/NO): NO